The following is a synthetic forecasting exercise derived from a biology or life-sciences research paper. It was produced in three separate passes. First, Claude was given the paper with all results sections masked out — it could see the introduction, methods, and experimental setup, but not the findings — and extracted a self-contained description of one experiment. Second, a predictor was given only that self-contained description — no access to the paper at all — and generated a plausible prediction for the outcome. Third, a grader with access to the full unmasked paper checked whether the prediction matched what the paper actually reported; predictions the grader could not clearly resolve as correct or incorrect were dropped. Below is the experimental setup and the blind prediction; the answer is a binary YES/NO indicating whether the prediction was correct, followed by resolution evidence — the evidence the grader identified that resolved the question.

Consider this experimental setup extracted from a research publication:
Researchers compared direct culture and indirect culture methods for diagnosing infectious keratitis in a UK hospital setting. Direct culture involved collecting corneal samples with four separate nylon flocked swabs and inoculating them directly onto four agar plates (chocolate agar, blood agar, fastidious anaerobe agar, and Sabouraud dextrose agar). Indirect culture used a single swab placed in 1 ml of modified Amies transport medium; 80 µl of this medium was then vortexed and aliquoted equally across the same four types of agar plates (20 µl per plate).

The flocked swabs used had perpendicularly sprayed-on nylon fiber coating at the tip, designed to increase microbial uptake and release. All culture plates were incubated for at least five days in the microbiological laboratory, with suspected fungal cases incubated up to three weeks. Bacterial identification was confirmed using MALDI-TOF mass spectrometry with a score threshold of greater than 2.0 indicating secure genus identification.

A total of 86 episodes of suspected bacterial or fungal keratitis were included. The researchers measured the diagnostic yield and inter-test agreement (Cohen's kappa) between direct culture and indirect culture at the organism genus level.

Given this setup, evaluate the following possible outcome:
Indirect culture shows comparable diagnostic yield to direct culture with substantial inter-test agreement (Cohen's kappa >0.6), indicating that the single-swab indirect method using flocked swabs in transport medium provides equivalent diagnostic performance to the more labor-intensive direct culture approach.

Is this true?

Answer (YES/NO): YES